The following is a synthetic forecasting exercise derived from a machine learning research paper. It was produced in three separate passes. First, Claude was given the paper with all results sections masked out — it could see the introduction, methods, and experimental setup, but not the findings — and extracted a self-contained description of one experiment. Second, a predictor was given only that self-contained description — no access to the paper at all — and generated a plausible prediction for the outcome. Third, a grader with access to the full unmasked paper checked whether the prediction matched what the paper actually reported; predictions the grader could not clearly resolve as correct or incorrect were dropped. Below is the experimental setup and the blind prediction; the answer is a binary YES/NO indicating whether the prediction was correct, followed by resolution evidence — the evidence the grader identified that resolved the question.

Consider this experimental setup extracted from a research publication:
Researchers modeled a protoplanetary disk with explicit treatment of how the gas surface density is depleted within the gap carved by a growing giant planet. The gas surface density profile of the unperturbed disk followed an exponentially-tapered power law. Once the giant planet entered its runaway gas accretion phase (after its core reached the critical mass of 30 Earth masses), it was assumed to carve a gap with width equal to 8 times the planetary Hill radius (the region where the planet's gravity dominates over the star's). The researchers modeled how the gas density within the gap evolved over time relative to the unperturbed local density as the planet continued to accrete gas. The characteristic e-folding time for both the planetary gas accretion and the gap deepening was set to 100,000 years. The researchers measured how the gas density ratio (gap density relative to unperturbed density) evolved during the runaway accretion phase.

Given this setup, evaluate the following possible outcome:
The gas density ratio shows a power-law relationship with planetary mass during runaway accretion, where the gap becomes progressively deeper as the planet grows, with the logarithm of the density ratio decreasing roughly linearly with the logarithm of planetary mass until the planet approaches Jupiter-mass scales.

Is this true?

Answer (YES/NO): NO